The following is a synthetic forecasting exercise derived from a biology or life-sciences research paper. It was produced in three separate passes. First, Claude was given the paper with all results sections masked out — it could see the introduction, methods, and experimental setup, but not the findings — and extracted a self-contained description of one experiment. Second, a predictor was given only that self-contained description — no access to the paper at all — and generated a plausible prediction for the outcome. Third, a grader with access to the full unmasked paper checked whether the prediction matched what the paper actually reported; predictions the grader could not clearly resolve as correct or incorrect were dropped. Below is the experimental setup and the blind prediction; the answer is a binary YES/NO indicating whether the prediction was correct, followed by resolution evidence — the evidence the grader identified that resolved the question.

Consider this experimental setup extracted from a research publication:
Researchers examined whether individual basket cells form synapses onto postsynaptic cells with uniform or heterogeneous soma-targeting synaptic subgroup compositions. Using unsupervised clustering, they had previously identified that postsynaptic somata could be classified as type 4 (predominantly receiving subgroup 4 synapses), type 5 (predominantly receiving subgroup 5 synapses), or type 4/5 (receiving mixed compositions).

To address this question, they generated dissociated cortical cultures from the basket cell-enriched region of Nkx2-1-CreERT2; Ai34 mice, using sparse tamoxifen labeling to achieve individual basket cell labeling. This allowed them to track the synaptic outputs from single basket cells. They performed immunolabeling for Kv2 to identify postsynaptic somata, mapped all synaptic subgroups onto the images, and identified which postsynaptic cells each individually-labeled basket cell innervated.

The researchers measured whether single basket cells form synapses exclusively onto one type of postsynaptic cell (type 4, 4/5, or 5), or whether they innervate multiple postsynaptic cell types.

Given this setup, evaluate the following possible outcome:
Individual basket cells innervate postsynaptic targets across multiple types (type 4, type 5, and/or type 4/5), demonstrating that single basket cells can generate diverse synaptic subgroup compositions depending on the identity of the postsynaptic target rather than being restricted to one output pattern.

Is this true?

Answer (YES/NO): YES